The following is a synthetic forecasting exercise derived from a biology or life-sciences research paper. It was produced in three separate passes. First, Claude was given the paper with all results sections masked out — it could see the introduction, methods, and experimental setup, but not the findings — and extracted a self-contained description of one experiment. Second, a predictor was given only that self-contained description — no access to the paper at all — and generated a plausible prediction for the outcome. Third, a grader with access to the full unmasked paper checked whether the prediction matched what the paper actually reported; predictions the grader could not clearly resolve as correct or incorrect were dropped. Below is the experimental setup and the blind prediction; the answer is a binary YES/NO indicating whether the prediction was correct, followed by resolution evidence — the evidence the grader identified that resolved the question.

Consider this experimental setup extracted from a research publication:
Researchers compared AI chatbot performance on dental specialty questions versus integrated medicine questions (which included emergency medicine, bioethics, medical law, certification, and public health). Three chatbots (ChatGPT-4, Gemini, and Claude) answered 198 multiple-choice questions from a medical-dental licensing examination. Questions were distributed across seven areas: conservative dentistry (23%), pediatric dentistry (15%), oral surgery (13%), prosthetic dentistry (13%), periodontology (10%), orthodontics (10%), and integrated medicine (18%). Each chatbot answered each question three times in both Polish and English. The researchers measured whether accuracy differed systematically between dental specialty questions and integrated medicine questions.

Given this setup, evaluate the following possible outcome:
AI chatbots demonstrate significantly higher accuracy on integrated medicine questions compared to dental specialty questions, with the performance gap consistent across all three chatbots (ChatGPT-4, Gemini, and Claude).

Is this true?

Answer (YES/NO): YES